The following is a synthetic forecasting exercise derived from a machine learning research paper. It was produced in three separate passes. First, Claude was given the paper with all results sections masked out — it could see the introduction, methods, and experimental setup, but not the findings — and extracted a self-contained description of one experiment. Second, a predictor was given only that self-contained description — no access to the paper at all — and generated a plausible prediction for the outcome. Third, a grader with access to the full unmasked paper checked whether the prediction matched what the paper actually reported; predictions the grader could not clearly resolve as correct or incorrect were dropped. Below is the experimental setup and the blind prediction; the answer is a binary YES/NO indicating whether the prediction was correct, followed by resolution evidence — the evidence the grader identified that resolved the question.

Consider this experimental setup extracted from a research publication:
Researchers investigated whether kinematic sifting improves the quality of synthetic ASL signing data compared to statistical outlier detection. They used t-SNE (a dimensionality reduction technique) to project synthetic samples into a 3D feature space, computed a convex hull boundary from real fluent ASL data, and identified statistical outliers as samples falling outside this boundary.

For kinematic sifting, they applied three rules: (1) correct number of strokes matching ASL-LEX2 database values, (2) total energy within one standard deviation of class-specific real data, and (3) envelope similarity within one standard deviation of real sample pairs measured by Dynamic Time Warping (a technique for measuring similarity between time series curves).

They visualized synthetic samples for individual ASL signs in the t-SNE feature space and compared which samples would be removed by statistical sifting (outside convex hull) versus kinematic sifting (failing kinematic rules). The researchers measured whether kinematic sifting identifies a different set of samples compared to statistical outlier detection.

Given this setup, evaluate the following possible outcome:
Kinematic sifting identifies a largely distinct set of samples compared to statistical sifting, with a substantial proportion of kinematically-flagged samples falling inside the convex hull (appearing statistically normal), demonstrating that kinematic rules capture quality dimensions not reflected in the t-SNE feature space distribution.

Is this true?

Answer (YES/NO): YES